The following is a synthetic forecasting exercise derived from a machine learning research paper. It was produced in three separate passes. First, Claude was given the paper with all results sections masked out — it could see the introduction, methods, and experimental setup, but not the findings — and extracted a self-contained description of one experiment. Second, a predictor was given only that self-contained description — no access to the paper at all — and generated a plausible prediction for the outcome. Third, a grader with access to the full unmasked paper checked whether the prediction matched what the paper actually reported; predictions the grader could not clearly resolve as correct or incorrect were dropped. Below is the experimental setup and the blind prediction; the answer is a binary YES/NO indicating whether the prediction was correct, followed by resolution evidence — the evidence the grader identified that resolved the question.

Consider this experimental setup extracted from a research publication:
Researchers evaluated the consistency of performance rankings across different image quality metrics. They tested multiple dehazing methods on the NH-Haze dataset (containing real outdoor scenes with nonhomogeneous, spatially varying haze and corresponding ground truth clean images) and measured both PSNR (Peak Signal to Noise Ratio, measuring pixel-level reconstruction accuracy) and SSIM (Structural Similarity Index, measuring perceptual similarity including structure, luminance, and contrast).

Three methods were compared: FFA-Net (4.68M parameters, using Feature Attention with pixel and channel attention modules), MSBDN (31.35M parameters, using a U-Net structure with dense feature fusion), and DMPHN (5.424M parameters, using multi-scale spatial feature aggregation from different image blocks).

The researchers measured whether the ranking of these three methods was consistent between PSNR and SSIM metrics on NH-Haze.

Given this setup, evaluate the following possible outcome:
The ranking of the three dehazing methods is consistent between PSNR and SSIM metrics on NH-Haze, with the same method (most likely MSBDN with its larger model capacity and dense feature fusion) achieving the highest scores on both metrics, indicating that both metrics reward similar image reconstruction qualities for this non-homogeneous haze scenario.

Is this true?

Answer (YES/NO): YES